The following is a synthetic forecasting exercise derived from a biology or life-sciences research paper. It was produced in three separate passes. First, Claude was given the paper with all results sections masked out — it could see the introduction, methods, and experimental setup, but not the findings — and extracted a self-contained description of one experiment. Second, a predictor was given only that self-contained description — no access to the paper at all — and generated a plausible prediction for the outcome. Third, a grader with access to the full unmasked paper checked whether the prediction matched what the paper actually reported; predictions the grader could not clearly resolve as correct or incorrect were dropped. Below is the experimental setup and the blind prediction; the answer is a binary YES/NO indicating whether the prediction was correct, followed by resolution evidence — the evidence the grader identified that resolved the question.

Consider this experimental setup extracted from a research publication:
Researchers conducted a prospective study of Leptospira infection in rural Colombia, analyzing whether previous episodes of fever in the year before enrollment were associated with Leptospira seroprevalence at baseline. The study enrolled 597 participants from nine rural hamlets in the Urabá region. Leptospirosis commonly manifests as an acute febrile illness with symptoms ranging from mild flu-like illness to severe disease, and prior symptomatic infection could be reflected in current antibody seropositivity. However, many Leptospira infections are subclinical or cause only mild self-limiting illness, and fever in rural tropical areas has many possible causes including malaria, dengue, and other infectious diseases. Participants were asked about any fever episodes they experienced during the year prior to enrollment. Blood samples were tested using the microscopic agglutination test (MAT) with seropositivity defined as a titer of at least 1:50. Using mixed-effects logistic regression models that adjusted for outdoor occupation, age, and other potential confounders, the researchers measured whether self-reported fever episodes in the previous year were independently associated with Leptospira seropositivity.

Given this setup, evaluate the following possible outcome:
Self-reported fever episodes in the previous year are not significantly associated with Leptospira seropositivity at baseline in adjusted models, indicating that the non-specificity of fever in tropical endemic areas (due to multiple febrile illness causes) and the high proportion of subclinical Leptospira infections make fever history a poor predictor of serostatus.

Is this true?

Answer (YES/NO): NO